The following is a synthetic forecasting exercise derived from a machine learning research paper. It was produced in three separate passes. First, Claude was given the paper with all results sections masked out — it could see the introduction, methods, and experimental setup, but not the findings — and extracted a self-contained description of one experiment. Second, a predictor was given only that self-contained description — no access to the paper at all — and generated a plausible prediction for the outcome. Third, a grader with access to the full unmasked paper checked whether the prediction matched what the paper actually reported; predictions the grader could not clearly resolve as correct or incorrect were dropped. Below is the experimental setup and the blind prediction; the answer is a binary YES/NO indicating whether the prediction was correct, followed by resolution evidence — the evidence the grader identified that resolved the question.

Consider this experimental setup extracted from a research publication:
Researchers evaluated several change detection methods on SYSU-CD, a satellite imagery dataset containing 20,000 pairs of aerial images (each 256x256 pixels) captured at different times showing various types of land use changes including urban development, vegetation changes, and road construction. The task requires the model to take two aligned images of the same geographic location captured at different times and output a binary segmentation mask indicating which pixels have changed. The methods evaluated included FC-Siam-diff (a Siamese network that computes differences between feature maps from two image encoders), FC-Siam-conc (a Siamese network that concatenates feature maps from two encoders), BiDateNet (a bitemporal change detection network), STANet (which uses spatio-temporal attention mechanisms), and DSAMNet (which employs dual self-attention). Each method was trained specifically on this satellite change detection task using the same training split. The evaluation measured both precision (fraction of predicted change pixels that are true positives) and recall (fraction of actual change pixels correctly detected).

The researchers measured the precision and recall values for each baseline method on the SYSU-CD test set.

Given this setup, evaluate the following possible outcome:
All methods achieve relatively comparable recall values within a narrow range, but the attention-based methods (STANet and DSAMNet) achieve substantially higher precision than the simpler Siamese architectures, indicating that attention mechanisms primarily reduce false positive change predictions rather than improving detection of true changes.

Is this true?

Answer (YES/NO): NO